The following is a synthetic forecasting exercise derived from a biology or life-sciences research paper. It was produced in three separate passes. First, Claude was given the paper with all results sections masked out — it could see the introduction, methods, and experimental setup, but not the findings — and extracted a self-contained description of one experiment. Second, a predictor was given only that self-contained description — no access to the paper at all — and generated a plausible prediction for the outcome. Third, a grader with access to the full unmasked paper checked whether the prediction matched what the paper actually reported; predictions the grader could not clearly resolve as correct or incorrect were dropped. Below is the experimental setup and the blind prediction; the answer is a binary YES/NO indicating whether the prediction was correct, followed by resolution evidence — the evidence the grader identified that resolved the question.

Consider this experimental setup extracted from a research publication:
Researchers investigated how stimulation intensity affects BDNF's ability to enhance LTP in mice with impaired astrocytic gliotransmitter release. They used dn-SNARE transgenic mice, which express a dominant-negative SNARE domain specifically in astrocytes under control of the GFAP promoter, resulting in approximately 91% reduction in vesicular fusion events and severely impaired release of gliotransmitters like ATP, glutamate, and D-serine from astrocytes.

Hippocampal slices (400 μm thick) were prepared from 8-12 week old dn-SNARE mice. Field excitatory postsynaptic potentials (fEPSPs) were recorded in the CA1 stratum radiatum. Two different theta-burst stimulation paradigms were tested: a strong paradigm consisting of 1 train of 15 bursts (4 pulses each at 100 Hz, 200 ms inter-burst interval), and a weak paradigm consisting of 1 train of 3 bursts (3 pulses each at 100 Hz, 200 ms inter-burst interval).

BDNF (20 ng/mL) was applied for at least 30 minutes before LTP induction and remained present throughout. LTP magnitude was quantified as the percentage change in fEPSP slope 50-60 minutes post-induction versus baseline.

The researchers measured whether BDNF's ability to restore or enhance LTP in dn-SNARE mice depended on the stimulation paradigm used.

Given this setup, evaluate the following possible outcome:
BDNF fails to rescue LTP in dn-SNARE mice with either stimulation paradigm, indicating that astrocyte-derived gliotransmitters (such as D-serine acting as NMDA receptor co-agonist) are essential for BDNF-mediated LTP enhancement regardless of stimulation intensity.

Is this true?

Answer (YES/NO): NO